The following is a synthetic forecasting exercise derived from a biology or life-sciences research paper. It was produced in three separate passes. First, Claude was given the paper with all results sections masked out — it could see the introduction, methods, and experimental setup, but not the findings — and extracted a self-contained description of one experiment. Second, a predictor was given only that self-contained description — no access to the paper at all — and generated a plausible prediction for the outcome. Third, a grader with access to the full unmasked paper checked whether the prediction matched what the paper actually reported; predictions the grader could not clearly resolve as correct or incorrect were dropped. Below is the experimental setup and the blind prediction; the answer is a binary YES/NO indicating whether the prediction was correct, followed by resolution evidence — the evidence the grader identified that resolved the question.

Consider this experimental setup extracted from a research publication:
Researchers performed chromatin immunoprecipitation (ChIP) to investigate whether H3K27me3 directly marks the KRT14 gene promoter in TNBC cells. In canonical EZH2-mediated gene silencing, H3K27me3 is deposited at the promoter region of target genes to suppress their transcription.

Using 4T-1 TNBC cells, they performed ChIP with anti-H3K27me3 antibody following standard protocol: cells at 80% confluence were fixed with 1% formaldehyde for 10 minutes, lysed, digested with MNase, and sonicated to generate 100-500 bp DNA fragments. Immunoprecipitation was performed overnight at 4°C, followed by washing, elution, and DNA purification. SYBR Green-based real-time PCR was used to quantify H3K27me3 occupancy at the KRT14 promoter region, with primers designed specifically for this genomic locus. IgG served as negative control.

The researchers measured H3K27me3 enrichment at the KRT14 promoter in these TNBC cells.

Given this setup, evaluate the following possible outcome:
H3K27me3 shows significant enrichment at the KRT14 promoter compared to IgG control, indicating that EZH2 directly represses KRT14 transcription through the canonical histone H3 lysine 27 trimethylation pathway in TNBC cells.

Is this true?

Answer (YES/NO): NO